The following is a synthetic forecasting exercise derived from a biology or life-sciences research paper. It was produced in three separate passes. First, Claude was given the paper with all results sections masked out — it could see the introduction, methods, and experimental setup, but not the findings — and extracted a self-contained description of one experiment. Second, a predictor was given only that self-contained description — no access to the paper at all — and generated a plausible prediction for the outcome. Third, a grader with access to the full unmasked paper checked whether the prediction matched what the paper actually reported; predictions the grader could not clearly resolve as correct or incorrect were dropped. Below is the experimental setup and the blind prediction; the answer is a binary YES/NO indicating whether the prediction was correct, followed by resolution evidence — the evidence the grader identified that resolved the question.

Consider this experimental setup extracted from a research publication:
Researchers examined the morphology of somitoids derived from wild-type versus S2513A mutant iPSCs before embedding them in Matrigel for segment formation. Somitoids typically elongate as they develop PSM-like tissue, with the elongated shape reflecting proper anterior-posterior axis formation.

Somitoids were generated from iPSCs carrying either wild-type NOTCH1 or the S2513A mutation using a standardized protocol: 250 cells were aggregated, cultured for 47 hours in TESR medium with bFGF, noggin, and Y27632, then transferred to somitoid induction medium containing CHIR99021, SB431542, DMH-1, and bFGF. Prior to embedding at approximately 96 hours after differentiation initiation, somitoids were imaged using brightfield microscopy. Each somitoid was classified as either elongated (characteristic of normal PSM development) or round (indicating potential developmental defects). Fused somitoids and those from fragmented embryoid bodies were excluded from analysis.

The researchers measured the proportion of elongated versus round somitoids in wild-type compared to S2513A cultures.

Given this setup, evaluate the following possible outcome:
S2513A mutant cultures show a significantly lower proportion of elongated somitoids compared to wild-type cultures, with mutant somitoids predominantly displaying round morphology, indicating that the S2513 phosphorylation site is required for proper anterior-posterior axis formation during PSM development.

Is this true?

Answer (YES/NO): NO